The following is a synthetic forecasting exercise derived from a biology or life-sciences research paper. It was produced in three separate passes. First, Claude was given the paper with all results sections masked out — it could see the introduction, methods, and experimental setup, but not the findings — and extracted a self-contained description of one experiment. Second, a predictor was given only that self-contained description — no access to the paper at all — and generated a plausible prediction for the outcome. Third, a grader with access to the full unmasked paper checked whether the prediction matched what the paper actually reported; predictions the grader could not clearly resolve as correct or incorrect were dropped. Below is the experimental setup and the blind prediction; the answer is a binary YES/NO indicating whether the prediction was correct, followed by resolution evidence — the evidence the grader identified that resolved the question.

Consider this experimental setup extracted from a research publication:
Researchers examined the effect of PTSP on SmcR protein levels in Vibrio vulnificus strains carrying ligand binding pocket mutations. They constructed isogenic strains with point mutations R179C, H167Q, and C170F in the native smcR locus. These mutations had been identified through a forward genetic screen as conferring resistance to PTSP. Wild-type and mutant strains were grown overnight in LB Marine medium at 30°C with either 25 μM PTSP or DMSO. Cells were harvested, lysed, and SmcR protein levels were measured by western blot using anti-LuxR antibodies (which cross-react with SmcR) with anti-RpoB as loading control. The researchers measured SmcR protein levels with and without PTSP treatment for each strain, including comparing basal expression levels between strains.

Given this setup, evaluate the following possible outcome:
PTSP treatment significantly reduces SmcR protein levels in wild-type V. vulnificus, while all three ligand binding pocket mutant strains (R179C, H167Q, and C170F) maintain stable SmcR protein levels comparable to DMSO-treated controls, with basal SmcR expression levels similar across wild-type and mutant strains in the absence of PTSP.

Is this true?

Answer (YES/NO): NO